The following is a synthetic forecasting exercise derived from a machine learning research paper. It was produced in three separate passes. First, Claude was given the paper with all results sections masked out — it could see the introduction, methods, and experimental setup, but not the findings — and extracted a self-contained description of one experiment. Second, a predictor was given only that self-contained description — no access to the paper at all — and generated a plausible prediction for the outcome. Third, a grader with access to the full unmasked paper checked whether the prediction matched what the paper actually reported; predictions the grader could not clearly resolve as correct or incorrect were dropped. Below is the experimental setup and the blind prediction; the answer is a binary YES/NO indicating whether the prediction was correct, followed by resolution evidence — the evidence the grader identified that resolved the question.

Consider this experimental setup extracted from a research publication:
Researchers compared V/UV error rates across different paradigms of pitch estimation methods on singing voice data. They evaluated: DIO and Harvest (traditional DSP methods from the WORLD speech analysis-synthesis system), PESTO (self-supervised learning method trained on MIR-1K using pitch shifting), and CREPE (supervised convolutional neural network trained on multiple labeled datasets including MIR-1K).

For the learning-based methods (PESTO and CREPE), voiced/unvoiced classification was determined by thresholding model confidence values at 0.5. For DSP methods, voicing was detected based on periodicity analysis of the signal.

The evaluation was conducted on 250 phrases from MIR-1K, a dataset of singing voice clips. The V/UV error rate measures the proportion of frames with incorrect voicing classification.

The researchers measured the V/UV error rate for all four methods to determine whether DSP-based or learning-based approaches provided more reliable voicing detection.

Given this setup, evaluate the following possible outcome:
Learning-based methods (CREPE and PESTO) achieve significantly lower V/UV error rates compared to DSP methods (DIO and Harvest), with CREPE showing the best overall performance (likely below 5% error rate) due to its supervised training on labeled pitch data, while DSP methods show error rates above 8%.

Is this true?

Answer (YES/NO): NO